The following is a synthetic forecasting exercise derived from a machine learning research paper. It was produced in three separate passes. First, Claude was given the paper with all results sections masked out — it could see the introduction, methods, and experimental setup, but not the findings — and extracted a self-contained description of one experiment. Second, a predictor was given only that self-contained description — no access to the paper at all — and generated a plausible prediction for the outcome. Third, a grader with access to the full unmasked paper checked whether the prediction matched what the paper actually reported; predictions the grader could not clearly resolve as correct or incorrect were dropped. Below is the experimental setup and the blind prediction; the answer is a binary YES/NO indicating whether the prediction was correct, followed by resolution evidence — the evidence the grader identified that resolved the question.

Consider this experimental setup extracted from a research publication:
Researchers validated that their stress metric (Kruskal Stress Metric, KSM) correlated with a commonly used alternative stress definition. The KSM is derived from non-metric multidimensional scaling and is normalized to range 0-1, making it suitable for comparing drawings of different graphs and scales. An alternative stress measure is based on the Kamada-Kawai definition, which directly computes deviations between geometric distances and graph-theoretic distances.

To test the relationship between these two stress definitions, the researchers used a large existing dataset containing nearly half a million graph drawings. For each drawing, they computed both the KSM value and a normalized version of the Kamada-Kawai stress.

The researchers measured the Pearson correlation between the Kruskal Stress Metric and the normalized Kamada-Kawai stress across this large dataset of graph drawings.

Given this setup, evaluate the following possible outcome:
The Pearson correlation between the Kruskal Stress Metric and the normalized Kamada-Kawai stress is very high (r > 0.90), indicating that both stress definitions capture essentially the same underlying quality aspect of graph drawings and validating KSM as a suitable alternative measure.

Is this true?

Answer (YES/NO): NO